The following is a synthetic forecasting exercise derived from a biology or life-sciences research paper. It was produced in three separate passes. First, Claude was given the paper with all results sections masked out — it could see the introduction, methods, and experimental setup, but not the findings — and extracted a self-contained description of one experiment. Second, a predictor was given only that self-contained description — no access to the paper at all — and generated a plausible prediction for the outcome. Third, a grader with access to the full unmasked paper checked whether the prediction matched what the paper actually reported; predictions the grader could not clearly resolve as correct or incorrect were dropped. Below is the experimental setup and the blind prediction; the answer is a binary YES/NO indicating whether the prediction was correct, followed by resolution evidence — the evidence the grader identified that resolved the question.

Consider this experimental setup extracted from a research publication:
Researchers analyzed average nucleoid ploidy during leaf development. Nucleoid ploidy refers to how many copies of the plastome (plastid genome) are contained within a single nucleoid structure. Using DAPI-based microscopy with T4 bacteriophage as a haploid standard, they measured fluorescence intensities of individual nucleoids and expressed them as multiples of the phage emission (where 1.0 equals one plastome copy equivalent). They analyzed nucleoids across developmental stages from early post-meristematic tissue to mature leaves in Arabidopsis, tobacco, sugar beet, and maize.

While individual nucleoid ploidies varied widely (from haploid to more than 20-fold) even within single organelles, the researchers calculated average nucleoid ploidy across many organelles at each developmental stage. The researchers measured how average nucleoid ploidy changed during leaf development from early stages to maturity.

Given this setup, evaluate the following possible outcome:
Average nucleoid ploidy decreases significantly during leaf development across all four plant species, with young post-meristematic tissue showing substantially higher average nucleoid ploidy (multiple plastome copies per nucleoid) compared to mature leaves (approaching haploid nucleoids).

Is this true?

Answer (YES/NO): NO